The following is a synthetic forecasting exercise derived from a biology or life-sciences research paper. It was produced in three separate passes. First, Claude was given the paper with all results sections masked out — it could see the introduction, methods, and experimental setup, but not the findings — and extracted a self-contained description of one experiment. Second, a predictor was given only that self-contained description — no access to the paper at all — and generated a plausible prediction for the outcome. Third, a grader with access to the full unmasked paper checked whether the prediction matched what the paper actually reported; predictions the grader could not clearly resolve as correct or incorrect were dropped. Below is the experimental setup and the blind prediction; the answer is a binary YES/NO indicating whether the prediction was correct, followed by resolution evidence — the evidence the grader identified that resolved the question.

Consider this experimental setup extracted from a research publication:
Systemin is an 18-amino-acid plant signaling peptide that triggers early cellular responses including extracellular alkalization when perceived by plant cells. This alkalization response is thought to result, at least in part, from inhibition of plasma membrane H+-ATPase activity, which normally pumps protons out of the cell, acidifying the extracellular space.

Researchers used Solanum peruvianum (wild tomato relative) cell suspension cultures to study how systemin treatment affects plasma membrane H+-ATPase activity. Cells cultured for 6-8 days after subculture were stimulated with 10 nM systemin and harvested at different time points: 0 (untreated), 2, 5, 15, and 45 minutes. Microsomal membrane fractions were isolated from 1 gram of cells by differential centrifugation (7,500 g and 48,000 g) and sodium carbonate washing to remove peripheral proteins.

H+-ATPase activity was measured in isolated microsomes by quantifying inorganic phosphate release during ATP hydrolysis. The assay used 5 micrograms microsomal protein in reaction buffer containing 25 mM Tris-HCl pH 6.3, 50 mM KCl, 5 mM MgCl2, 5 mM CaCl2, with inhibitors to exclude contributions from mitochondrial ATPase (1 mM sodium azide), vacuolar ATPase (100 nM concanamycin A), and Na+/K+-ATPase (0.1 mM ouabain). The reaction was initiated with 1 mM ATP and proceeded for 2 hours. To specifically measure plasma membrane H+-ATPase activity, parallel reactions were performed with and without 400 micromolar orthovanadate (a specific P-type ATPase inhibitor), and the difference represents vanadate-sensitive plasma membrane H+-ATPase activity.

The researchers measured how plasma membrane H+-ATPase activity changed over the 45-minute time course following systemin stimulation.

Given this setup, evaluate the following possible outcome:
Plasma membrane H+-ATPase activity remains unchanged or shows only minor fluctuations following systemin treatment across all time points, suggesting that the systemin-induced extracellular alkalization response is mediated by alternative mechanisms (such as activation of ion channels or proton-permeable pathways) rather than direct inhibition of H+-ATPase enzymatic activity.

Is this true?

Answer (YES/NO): NO